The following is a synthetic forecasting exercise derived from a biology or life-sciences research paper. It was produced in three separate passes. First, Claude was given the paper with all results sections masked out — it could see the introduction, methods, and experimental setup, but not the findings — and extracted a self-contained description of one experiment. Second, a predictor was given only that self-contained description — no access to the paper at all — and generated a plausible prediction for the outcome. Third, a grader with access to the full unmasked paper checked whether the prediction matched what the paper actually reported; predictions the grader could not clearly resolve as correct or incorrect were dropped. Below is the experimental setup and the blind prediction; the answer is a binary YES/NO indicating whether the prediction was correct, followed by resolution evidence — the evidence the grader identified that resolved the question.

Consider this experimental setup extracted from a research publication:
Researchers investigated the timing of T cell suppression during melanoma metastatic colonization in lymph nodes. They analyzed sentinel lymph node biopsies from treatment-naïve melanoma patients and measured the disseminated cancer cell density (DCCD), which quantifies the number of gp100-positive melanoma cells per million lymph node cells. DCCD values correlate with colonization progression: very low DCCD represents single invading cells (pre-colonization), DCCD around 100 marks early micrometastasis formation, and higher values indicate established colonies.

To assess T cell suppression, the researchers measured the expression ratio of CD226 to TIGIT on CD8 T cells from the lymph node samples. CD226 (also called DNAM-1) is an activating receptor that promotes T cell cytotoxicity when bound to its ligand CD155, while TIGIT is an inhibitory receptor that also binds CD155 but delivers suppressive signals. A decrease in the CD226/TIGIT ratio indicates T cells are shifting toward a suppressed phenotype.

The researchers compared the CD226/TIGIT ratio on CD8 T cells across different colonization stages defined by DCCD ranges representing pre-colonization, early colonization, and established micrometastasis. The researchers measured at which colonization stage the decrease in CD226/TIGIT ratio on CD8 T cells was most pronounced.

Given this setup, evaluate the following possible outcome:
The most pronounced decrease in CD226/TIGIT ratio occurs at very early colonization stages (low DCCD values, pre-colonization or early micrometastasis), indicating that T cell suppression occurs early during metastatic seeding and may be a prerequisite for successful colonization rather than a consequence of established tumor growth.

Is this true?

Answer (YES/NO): YES